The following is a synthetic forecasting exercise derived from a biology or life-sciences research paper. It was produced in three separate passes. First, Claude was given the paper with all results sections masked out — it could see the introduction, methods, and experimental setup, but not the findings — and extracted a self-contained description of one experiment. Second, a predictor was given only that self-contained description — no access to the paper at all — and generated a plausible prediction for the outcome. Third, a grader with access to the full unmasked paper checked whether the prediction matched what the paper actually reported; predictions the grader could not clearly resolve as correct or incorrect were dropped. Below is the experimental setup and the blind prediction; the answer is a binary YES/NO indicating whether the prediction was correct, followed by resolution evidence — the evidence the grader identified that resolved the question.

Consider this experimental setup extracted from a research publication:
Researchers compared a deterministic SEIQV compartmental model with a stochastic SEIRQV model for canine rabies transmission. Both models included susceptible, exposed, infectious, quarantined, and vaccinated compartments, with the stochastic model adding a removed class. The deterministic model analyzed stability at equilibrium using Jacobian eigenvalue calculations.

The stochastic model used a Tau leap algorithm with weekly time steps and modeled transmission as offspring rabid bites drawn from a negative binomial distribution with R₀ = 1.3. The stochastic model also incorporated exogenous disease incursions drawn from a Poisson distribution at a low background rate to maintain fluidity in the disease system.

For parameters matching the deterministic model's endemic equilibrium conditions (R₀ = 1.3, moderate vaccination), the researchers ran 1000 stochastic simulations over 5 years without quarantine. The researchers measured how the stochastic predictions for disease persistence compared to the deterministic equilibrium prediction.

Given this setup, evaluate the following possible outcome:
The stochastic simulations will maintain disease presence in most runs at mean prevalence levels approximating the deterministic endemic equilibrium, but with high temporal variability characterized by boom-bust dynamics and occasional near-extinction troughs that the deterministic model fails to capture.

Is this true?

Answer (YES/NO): NO